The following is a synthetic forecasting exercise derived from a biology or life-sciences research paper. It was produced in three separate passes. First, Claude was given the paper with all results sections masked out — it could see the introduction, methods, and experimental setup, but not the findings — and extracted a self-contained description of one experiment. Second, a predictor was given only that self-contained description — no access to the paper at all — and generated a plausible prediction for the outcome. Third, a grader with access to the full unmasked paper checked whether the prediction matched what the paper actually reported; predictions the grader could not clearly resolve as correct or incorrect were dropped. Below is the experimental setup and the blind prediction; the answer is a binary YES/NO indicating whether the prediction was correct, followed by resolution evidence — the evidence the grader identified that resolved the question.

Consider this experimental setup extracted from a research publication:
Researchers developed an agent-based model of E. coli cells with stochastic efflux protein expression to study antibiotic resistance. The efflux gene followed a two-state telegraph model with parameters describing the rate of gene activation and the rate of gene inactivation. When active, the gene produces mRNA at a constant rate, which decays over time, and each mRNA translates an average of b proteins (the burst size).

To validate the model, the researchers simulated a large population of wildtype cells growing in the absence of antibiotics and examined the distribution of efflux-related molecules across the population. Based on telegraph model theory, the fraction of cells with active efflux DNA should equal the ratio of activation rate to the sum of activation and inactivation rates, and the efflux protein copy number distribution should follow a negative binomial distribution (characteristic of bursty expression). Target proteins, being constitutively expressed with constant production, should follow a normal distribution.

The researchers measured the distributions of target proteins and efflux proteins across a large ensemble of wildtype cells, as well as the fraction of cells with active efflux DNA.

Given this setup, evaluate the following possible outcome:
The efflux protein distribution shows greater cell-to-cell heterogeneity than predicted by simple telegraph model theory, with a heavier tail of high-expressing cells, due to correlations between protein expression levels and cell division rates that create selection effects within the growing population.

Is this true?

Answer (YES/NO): NO